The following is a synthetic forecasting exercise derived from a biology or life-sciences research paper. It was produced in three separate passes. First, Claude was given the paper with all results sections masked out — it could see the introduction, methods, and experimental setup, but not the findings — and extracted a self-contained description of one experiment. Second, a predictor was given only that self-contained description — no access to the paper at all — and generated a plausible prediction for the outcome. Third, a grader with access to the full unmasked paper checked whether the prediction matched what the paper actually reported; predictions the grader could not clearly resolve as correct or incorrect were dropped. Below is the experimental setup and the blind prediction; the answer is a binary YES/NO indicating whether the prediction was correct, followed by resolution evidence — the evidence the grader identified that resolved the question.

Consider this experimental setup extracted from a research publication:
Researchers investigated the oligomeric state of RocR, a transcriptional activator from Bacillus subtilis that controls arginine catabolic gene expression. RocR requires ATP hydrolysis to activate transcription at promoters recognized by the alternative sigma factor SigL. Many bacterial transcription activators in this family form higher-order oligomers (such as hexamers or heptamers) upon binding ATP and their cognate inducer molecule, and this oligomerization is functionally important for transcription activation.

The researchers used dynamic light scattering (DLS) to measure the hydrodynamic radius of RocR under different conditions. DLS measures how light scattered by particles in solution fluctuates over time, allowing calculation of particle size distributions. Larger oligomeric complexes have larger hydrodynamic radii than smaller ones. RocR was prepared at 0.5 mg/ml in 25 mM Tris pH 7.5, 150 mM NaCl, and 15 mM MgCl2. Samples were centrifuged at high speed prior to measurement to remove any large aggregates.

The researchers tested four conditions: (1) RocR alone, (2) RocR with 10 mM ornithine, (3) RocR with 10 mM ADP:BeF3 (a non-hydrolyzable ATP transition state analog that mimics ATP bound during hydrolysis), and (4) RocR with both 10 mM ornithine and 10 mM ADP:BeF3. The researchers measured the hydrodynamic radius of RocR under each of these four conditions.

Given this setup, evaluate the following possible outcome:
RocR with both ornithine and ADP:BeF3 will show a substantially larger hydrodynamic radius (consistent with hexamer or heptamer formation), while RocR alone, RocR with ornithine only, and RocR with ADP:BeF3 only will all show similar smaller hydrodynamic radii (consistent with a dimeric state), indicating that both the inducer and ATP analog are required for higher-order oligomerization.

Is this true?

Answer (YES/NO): NO